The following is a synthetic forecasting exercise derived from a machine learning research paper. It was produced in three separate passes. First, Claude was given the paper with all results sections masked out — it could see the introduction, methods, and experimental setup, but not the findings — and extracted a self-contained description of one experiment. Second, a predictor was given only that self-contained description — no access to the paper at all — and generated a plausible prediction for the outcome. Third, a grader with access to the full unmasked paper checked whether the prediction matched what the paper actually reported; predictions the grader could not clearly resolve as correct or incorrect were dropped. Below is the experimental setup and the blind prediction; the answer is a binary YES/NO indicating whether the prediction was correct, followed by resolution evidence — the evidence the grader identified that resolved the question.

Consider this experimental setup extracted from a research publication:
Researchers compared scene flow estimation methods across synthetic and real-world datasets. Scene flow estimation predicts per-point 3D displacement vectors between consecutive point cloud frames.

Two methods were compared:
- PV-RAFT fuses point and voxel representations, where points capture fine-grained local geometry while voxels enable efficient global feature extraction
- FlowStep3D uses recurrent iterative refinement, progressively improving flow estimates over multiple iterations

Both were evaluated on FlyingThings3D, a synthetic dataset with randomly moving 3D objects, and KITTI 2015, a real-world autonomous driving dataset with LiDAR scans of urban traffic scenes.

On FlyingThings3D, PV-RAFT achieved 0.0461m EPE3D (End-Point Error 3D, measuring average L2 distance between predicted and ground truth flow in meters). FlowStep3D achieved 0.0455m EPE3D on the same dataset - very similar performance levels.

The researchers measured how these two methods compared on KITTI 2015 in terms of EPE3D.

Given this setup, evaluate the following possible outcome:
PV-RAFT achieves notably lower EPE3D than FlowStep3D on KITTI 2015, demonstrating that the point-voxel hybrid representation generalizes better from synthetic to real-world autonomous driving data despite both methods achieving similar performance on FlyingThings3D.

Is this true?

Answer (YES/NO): NO